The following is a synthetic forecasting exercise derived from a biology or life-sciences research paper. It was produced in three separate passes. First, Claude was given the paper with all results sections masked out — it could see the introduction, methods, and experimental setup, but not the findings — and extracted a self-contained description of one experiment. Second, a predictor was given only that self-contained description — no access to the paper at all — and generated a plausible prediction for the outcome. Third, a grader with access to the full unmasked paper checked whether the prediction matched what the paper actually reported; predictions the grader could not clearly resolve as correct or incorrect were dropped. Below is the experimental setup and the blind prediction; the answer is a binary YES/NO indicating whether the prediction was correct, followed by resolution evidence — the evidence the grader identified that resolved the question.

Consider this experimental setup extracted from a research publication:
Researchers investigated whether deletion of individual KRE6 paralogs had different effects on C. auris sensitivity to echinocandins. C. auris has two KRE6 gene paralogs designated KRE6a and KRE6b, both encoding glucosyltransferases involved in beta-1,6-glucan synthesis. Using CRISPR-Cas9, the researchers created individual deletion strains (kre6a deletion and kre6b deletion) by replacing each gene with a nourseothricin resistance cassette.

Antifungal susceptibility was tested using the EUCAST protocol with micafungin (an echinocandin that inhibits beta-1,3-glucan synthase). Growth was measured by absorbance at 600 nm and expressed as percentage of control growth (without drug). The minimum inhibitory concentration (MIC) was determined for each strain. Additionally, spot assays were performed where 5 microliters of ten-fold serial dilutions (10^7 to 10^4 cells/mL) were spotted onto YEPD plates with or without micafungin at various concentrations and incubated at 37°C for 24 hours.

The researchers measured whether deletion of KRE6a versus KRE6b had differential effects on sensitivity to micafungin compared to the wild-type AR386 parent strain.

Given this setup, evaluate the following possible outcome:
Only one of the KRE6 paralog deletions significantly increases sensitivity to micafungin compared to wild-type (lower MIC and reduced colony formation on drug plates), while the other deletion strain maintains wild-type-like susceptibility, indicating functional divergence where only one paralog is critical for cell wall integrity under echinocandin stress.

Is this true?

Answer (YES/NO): NO